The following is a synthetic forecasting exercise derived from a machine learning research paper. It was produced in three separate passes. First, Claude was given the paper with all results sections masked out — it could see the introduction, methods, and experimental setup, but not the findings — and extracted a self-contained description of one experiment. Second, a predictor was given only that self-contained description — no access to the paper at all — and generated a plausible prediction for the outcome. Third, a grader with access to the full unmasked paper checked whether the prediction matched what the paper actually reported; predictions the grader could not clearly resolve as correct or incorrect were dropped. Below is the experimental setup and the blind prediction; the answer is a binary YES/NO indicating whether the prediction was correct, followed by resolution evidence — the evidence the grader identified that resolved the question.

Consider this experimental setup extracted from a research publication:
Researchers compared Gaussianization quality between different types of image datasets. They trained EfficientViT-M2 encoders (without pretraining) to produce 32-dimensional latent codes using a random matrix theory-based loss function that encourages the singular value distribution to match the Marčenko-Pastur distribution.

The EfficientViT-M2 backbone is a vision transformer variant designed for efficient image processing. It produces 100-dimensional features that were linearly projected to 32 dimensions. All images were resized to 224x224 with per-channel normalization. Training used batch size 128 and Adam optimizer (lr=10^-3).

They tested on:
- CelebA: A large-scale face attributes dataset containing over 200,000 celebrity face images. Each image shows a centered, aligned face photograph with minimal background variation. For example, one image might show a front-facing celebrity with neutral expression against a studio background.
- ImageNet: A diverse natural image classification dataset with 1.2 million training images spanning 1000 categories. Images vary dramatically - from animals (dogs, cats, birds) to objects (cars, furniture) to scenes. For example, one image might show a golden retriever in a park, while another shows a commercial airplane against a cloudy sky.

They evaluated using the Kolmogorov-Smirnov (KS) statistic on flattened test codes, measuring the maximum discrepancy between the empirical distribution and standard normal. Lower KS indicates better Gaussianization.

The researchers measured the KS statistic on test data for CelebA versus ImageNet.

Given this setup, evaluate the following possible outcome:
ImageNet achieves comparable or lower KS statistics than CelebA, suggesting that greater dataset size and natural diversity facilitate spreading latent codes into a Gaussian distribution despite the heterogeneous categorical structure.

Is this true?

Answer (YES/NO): YES